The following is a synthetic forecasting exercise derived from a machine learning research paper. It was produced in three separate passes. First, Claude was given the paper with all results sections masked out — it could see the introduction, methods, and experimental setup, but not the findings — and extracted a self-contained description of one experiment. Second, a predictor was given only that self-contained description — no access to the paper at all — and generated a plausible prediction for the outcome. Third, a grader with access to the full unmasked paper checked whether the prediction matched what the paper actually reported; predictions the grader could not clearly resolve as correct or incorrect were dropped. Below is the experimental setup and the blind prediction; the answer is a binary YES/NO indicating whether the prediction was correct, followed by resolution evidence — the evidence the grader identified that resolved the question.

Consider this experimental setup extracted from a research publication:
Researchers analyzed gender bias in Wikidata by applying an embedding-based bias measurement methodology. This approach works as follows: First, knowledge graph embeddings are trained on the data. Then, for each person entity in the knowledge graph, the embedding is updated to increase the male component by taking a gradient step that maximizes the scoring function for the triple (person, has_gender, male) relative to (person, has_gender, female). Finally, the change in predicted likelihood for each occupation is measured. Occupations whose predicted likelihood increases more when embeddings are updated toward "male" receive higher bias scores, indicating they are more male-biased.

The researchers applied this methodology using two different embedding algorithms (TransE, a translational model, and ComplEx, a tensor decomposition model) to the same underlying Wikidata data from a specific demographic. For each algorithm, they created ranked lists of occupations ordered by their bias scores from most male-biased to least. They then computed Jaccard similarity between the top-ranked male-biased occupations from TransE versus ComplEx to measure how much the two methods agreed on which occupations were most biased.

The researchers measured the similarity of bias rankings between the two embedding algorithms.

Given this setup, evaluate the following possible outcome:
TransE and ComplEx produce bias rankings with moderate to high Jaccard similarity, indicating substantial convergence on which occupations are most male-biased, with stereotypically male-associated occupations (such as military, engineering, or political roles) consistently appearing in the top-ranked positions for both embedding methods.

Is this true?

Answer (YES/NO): NO